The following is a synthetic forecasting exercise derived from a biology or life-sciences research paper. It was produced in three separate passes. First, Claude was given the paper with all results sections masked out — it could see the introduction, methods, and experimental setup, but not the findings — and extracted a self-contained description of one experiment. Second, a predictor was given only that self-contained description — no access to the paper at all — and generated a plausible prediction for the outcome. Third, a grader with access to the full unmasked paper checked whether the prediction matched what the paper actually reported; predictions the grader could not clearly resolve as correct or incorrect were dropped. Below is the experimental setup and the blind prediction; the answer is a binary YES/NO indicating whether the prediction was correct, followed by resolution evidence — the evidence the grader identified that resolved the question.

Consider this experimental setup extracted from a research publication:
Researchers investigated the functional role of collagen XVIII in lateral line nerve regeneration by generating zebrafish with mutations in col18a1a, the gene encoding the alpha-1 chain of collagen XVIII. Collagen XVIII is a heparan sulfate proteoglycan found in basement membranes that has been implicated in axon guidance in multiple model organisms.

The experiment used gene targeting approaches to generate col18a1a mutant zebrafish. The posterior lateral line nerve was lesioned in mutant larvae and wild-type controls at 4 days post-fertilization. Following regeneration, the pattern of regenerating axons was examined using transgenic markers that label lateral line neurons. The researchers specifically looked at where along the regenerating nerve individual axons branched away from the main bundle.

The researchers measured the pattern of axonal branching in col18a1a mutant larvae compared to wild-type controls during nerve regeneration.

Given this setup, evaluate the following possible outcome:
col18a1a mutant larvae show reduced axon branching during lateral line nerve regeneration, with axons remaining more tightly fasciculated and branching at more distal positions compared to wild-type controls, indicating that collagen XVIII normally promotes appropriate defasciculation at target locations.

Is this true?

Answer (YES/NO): NO